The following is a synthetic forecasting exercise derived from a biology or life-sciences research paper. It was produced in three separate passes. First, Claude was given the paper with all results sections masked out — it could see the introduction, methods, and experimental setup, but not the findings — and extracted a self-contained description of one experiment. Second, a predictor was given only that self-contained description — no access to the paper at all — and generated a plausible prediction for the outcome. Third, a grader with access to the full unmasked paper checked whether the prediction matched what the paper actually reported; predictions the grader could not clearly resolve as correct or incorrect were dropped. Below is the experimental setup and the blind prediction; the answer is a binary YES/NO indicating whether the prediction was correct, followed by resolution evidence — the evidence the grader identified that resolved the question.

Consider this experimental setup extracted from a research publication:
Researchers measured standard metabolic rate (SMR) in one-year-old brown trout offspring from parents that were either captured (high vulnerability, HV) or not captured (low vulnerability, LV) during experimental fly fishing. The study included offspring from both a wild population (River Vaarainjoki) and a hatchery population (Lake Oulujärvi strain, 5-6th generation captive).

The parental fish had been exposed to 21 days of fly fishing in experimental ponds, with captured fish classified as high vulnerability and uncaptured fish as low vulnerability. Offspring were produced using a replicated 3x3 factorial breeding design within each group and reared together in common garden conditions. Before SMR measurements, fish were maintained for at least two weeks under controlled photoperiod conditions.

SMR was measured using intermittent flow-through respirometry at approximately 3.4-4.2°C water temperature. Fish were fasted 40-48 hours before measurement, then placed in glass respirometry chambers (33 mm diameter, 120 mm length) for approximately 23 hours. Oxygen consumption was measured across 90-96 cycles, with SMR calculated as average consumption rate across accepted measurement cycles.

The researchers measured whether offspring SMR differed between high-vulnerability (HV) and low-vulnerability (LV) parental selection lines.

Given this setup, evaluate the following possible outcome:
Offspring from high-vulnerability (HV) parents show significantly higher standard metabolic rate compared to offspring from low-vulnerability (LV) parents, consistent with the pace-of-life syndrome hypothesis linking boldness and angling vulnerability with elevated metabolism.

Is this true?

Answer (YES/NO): NO